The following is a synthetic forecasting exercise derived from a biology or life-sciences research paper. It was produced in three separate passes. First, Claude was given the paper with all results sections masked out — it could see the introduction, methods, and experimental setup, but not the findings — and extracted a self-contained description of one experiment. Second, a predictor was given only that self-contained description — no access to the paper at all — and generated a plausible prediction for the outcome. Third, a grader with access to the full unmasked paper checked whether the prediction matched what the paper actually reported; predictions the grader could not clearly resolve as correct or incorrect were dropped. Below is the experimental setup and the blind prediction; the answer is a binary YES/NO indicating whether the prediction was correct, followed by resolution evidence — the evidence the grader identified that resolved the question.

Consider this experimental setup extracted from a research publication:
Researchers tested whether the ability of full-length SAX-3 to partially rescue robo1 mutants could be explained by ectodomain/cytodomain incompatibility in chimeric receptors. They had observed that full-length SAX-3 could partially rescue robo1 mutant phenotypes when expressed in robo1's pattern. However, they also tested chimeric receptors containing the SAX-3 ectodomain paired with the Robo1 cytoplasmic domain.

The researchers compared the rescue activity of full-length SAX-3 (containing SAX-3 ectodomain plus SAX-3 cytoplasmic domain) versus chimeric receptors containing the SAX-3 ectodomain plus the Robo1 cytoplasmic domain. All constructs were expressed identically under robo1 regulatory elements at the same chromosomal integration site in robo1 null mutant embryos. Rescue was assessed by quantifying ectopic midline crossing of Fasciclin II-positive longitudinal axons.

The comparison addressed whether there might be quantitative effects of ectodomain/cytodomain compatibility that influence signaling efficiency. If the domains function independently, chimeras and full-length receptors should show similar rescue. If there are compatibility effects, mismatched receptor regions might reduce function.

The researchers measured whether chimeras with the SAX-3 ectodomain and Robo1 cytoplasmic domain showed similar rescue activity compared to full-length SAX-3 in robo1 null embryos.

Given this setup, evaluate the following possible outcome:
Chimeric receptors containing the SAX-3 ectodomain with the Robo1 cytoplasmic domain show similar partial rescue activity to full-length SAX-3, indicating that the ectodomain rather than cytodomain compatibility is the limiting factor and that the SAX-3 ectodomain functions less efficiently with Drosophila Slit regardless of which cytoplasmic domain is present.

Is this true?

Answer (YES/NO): NO